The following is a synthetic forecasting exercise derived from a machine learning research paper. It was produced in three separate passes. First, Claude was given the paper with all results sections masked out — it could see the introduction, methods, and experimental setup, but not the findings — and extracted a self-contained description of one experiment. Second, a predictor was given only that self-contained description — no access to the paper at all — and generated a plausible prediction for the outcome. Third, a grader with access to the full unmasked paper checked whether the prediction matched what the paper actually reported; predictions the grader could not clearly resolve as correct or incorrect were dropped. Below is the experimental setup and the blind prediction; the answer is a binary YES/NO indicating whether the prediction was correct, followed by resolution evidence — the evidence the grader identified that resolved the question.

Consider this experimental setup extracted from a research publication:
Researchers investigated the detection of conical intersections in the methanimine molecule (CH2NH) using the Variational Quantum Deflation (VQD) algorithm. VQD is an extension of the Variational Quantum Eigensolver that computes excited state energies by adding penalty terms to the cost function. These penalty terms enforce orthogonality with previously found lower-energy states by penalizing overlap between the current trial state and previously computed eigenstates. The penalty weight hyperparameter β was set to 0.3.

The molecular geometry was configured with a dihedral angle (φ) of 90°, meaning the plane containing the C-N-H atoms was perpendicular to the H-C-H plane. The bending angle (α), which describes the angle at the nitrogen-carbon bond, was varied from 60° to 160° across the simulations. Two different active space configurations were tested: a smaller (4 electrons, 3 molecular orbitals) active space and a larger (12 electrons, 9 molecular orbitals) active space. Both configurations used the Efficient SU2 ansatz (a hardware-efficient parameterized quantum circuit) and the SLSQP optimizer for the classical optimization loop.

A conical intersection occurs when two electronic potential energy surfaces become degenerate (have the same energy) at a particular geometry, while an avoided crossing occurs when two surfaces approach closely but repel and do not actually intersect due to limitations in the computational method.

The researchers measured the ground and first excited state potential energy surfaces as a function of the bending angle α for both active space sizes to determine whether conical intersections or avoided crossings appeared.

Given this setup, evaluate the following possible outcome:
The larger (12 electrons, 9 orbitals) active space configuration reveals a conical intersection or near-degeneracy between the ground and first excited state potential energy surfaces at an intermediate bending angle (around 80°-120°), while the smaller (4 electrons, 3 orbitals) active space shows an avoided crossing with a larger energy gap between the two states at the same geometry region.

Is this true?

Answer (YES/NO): NO